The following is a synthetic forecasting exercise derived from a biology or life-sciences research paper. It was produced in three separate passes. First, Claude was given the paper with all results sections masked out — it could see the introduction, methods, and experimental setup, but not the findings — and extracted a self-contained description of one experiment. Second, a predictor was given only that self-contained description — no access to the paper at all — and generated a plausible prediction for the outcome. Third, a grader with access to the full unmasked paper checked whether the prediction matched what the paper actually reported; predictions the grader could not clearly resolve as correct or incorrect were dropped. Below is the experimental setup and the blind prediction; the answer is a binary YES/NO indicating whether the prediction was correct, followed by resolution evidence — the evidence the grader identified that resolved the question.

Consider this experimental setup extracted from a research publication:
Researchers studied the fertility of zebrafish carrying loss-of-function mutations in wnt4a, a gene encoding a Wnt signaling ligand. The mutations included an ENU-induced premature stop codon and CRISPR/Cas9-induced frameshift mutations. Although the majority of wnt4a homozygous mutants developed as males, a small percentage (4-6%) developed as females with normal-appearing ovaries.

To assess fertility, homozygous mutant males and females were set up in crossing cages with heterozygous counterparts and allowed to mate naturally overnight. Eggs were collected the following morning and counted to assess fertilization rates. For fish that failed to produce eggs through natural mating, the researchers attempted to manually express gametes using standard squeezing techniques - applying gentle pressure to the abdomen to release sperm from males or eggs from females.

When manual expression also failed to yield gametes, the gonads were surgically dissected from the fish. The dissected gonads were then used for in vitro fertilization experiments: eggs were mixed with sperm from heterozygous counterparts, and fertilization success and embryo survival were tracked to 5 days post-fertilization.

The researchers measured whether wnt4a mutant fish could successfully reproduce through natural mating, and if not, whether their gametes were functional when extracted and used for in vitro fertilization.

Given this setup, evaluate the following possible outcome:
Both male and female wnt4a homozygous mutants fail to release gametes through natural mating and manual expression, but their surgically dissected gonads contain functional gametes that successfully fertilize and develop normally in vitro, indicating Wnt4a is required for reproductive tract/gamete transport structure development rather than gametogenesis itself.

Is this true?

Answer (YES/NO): YES